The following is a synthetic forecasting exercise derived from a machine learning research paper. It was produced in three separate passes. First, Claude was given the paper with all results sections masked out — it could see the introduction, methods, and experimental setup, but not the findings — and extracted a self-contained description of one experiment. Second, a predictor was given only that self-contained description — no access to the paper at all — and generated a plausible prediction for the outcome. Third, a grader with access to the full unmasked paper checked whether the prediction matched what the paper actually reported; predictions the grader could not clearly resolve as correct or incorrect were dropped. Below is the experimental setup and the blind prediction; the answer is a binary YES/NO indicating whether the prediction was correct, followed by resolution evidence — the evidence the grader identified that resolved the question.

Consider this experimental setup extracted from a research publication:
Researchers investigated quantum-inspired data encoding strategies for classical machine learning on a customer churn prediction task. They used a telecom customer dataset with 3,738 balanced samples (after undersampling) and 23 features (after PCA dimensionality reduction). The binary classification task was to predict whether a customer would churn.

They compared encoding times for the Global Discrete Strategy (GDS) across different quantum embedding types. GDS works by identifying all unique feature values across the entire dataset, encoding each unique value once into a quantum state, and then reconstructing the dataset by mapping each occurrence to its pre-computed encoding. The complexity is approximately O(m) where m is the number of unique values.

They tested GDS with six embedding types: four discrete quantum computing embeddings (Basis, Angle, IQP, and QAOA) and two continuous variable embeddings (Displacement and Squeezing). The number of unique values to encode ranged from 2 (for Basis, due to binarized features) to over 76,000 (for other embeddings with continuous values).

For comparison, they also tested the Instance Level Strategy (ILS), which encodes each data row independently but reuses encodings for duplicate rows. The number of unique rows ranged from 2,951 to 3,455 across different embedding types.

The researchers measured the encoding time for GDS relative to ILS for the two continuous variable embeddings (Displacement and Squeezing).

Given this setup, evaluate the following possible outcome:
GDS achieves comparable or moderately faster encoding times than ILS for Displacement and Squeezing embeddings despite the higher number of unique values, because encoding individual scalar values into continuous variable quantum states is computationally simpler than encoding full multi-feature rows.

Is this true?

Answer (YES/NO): NO